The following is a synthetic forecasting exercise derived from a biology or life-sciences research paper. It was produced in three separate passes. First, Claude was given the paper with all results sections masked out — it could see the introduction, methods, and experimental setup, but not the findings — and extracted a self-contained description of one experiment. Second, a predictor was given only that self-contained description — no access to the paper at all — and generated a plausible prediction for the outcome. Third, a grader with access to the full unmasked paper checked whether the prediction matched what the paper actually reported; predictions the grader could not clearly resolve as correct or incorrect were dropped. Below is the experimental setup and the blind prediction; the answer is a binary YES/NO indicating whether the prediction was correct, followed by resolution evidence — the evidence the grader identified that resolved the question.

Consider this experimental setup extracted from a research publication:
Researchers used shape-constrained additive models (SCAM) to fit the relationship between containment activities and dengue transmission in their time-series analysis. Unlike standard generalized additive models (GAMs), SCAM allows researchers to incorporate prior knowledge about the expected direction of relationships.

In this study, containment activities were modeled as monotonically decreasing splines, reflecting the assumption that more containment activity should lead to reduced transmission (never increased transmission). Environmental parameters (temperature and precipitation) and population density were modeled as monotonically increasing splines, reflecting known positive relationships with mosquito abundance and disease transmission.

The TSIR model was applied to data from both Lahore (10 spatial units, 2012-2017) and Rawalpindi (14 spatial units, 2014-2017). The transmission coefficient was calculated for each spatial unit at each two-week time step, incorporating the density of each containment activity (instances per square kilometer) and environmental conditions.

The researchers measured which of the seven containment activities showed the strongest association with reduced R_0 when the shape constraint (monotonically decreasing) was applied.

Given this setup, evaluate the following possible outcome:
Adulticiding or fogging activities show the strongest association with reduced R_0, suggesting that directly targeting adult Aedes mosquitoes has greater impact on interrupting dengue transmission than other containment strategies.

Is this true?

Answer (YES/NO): YES